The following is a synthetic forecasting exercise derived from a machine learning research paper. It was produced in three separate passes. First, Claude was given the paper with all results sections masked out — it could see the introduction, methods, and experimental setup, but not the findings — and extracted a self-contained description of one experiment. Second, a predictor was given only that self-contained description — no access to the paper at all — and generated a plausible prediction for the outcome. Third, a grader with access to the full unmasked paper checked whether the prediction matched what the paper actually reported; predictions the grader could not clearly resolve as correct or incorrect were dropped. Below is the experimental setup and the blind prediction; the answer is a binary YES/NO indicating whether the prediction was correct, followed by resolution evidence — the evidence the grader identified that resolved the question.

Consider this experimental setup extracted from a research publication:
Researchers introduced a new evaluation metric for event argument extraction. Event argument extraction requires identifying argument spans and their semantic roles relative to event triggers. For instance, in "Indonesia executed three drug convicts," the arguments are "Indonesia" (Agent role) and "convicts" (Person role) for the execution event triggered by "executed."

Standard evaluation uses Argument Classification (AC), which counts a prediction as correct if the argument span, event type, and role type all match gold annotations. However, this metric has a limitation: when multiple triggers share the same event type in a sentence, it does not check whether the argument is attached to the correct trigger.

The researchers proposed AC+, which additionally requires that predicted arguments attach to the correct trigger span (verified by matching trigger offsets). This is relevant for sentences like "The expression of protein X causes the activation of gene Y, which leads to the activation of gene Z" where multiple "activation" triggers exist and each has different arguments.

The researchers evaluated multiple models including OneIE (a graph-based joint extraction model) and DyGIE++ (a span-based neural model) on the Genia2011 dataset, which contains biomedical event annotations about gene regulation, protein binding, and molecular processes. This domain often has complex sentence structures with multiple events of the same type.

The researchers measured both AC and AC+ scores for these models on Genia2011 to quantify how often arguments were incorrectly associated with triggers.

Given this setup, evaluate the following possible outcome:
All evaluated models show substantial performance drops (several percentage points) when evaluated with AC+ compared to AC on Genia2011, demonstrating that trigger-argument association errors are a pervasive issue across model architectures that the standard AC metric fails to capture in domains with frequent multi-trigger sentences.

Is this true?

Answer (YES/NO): YES